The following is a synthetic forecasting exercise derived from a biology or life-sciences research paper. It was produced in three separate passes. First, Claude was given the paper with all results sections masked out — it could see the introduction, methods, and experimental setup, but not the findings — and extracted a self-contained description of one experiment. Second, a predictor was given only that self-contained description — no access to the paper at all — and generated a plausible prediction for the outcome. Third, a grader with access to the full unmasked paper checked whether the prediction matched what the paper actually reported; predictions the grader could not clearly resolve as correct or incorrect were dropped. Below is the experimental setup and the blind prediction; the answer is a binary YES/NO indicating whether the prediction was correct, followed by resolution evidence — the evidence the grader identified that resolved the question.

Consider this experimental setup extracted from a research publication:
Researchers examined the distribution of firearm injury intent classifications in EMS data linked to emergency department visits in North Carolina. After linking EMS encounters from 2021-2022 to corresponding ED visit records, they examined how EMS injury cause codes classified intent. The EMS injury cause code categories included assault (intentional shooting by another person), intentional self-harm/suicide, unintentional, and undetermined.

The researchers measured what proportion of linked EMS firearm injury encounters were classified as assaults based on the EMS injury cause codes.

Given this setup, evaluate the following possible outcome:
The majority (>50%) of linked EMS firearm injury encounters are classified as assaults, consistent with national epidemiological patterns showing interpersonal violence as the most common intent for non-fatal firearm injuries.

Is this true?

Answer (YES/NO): YES